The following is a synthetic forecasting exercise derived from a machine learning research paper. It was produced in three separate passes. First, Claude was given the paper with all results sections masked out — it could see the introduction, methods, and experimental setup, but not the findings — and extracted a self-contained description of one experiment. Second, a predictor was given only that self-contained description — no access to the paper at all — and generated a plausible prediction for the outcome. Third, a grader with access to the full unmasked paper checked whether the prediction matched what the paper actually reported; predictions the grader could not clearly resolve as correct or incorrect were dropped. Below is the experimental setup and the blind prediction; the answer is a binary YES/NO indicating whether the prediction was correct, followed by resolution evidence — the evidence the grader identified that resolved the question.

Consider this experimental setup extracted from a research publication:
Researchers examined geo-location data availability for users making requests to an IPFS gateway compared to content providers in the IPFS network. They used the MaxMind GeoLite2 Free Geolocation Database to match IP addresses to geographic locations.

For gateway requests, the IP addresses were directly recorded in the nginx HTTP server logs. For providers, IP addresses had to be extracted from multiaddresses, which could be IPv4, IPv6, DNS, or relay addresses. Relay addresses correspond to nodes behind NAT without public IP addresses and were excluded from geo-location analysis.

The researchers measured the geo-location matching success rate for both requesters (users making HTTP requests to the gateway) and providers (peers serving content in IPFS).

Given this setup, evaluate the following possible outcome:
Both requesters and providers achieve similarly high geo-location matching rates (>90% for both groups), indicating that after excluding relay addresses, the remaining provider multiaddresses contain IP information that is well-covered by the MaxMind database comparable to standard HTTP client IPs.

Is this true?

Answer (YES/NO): NO